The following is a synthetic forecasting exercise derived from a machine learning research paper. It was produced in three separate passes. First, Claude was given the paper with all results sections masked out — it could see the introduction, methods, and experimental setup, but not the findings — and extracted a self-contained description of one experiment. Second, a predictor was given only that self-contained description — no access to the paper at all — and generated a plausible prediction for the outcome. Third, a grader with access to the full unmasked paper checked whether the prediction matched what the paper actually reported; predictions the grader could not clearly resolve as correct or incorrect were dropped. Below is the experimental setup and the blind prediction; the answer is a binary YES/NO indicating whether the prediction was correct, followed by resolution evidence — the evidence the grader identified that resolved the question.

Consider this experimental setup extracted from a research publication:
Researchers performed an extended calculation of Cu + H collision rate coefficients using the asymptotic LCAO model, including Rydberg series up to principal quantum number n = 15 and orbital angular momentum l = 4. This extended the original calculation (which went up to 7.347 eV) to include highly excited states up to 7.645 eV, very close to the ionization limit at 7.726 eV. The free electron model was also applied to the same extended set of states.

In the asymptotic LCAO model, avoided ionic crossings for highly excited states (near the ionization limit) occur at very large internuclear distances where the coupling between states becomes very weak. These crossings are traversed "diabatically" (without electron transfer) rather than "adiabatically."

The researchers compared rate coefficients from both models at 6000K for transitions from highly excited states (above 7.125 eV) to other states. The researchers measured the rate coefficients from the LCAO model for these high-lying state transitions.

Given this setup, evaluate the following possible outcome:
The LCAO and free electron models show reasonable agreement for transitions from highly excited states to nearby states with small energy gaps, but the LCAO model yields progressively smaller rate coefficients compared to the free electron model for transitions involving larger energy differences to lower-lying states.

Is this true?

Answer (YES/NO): NO